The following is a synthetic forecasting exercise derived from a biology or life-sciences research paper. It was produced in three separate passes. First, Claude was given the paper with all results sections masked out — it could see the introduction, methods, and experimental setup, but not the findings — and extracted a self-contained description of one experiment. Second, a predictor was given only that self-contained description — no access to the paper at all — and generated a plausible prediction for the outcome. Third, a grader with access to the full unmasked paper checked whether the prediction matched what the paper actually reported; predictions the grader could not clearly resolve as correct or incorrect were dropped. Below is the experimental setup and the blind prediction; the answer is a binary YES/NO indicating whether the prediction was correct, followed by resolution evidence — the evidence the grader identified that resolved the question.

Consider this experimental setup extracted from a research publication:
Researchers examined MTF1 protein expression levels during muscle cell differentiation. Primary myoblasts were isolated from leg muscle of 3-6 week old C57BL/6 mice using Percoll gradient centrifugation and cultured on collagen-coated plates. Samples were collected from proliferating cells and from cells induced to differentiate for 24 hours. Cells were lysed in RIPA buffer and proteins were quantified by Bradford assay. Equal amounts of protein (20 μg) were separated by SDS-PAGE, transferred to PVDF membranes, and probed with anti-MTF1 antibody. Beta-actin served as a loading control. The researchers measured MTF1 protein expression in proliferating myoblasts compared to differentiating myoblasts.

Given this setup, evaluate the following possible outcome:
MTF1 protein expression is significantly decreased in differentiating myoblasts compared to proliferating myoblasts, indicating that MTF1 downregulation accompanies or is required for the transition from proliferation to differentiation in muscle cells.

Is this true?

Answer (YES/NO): NO